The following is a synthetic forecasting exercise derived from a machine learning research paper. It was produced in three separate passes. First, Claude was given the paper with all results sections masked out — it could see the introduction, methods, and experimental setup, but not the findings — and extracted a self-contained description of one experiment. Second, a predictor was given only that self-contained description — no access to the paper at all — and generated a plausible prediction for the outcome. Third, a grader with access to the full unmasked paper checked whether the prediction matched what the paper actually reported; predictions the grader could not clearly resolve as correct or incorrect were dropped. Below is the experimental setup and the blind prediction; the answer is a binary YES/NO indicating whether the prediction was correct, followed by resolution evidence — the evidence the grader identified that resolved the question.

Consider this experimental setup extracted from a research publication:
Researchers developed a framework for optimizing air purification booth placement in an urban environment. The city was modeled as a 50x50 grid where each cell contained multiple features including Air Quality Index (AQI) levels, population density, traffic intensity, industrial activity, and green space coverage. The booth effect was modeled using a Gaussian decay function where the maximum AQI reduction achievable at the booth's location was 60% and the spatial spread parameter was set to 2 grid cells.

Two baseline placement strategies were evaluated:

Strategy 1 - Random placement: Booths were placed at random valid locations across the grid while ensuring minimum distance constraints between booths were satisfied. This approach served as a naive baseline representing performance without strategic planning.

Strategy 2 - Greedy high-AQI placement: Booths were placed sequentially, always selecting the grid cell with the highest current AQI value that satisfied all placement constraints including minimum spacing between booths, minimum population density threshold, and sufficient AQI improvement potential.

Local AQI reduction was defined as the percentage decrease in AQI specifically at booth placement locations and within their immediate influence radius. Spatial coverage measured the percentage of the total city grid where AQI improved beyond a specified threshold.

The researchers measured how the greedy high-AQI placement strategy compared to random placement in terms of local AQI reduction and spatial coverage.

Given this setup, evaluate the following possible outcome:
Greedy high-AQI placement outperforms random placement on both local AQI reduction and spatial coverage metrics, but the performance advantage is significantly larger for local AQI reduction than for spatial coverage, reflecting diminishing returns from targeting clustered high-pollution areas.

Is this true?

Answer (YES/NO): NO